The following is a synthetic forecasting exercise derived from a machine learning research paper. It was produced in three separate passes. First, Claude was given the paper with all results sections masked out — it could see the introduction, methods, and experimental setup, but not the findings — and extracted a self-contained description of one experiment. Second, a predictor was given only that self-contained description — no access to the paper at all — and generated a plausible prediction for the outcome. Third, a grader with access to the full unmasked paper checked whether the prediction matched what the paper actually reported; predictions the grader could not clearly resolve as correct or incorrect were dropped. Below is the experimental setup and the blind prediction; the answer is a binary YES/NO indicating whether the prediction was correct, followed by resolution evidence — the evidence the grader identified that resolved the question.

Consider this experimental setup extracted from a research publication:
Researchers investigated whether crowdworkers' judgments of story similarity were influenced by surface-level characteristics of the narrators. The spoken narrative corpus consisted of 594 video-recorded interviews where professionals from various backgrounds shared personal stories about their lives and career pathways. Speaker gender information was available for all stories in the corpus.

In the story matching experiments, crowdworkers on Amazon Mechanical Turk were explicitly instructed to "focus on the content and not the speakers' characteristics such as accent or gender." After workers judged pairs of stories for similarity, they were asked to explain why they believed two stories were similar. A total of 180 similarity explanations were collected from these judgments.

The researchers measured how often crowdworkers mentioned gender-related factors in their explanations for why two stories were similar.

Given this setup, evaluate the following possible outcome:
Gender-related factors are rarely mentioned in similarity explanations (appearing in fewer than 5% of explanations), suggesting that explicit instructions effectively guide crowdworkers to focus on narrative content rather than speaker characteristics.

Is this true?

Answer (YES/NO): YES